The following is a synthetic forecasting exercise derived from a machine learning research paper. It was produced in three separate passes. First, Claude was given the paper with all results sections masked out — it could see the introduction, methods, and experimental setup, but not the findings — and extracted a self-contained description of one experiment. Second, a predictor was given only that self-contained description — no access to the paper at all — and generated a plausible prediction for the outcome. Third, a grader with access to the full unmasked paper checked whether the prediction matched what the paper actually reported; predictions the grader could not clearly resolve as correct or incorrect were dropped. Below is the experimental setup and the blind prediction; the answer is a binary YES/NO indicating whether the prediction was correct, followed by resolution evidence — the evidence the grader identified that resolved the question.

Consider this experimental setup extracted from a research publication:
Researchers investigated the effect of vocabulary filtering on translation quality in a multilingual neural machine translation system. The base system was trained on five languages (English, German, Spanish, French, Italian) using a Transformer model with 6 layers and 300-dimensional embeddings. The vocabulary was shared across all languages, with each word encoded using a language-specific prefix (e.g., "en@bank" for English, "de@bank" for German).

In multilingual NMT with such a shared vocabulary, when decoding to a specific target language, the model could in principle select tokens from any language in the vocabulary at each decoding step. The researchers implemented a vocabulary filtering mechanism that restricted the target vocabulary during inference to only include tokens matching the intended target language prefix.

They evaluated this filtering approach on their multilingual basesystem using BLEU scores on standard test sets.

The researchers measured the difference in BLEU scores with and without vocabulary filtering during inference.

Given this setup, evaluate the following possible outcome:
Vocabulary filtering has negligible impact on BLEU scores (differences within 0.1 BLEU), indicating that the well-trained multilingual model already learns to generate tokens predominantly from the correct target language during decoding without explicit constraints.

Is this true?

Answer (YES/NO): NO